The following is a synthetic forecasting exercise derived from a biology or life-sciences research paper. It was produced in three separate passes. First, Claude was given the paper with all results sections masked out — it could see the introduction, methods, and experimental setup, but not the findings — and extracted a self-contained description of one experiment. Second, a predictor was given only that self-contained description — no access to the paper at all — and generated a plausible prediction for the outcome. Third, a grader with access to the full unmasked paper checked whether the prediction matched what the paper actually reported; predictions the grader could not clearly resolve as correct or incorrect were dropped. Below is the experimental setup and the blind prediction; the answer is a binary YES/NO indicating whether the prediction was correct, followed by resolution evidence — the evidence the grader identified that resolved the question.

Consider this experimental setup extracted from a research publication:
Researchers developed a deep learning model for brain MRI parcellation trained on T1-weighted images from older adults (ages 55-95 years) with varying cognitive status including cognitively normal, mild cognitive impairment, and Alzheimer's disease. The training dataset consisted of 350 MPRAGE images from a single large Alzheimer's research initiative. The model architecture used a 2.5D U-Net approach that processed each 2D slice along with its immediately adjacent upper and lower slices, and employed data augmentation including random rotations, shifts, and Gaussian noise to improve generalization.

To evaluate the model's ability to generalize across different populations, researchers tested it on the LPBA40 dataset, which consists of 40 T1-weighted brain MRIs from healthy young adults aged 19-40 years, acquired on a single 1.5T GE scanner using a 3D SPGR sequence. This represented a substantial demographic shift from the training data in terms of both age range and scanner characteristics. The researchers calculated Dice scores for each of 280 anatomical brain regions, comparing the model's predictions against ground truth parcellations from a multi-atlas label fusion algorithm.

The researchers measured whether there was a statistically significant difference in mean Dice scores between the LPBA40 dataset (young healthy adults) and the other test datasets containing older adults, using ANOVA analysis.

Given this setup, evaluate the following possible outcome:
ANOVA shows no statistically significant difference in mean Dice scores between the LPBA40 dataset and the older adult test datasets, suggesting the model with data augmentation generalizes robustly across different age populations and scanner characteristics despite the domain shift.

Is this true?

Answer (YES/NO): NO